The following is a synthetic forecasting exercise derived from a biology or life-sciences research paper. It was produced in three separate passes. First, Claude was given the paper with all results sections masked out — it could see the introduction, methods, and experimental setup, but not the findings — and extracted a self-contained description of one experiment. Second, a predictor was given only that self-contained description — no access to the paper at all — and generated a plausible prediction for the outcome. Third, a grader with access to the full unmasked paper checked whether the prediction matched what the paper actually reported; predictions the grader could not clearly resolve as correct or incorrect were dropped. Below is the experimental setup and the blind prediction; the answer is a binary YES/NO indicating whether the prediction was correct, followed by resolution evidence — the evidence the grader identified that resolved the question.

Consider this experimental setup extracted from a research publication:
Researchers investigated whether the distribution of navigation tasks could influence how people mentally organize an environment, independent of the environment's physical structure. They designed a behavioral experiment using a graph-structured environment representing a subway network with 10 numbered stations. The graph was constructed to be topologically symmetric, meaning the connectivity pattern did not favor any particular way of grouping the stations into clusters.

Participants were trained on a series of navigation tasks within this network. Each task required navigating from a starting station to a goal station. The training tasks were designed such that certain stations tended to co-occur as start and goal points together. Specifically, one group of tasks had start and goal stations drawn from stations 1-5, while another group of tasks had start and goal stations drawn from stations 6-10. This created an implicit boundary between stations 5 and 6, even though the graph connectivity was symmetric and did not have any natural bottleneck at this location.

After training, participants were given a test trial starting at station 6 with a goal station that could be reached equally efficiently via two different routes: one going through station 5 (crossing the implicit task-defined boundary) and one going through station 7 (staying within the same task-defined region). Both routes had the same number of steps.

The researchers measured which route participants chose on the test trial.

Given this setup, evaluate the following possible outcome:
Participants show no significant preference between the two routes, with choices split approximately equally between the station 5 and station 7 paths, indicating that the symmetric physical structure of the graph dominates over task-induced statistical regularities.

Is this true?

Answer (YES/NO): NO